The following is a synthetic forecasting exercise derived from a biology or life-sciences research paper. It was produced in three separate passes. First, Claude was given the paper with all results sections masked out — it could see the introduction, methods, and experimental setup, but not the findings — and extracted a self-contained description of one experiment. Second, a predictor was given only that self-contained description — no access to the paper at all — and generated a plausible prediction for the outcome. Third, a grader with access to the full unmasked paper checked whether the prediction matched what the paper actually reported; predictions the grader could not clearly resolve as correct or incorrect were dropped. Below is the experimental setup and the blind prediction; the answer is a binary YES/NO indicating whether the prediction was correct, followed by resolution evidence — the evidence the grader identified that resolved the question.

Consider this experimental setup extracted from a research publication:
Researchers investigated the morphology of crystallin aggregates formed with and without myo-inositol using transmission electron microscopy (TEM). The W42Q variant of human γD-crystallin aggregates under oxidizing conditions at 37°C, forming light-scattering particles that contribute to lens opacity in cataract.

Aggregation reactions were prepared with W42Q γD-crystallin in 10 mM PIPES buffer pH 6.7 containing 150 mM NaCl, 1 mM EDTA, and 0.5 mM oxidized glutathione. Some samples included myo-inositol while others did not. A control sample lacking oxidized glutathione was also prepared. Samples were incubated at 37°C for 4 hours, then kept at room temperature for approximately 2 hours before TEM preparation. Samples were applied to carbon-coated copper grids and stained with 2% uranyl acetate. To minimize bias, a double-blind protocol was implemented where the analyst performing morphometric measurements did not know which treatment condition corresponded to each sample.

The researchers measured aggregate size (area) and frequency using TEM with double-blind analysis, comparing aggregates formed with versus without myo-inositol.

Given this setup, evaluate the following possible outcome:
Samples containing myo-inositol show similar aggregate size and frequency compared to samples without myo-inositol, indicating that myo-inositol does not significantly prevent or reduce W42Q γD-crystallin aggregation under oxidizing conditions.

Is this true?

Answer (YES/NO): NO